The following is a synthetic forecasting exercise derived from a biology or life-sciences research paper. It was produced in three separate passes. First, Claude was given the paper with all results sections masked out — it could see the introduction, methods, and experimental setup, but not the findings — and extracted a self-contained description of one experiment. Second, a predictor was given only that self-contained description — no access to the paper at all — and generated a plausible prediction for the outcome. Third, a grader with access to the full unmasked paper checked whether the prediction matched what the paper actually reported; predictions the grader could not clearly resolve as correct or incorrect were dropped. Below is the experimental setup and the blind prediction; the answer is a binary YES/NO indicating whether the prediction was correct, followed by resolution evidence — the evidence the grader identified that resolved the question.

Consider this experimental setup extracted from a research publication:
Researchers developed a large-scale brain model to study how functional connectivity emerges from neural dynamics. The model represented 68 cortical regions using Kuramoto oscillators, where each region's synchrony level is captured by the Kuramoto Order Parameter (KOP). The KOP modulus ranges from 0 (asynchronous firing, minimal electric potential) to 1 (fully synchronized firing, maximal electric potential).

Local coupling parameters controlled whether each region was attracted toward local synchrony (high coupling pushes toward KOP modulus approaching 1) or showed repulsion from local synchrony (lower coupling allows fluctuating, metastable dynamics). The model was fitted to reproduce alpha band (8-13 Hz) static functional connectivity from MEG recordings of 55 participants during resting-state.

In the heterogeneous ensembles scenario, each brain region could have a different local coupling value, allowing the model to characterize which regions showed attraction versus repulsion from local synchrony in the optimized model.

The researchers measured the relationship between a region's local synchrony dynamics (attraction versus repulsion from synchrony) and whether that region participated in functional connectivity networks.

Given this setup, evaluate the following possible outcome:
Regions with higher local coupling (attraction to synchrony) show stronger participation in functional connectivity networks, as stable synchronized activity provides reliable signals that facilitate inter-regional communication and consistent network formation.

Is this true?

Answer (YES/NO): NO